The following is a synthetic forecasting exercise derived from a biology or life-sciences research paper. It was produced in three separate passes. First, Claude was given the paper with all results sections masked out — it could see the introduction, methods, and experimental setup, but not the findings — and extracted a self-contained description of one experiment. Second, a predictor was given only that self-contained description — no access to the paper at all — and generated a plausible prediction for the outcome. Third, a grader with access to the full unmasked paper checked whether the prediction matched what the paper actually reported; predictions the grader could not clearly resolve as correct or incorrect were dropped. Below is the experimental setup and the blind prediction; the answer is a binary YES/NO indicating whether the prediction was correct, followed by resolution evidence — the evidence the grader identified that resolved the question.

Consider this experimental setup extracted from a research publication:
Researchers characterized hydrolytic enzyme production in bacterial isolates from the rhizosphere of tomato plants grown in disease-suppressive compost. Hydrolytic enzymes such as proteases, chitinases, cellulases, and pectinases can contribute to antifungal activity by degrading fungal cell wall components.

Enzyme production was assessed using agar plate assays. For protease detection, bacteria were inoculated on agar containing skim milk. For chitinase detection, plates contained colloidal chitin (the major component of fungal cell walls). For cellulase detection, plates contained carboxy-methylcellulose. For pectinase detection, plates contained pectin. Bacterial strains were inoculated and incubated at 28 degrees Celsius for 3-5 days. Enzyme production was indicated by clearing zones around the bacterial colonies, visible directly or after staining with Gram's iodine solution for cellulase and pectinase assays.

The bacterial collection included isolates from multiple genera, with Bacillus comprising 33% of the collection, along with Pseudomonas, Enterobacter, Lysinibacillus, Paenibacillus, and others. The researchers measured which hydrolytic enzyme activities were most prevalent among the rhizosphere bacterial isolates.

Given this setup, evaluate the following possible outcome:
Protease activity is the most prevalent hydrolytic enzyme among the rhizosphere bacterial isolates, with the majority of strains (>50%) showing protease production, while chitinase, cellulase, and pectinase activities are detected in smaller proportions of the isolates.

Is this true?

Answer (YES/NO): NO